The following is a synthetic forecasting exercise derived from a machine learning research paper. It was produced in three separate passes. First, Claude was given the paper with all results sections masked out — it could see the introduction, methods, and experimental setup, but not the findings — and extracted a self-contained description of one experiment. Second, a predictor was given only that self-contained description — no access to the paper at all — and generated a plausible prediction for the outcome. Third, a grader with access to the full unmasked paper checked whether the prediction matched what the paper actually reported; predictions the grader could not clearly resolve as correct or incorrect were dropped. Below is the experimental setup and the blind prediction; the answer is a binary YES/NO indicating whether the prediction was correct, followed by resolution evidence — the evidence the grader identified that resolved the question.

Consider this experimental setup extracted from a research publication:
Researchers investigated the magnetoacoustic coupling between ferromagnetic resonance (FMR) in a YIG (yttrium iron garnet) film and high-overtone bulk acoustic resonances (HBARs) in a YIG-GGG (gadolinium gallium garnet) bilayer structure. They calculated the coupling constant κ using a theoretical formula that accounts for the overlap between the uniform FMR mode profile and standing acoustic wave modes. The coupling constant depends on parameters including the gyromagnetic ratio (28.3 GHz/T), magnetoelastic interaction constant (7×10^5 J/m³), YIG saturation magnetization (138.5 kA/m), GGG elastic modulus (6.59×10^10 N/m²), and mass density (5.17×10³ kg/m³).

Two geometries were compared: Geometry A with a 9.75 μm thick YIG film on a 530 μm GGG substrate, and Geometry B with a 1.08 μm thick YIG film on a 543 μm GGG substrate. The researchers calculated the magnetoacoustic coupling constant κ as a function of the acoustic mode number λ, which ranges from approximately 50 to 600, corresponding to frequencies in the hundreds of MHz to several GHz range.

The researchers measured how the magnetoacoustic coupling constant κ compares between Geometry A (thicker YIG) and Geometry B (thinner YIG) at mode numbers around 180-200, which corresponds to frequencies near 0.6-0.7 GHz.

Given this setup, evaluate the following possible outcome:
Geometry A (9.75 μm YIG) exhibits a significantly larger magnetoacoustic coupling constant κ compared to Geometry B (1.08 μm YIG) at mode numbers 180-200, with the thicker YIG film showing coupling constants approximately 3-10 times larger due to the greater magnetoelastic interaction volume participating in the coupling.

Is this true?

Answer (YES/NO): NO